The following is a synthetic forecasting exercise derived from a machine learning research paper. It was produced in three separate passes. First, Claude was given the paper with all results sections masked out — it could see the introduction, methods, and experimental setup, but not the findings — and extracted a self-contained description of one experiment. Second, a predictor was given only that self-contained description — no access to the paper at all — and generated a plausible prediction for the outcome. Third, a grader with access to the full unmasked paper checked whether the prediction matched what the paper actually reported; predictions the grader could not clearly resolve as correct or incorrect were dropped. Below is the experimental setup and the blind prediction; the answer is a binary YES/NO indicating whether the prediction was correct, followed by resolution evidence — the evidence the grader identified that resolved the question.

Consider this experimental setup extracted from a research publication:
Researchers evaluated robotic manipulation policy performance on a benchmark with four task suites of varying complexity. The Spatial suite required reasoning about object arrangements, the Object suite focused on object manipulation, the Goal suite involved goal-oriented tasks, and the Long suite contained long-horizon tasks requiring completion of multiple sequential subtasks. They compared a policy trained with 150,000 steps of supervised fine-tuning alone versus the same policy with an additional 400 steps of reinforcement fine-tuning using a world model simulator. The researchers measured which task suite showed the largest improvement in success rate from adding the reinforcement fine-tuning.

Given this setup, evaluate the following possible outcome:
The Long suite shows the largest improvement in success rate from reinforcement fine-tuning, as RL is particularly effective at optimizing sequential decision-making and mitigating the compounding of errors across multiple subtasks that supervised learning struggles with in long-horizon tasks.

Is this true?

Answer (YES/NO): NO